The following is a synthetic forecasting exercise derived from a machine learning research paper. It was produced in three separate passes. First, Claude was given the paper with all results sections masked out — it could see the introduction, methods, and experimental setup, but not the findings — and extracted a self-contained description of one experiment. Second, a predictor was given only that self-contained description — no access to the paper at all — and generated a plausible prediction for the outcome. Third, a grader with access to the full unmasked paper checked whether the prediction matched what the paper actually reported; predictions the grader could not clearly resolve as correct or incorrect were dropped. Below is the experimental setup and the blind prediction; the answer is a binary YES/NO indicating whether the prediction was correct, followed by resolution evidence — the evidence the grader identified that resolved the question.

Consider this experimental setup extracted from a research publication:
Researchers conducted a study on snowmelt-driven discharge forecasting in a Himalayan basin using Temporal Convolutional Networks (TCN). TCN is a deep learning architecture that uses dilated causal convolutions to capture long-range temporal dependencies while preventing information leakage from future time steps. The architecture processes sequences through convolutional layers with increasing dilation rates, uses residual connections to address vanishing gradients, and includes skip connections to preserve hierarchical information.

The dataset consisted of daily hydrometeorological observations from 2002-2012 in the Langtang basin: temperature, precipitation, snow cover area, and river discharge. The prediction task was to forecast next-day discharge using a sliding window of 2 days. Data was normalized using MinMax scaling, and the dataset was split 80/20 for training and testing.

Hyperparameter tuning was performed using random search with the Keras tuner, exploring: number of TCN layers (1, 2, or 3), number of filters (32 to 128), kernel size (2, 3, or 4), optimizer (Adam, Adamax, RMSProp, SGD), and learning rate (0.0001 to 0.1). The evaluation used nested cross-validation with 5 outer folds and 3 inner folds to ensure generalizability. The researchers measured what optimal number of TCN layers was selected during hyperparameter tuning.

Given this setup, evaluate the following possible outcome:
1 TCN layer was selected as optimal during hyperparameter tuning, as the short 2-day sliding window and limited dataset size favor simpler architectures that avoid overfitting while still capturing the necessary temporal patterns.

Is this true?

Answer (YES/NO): YES